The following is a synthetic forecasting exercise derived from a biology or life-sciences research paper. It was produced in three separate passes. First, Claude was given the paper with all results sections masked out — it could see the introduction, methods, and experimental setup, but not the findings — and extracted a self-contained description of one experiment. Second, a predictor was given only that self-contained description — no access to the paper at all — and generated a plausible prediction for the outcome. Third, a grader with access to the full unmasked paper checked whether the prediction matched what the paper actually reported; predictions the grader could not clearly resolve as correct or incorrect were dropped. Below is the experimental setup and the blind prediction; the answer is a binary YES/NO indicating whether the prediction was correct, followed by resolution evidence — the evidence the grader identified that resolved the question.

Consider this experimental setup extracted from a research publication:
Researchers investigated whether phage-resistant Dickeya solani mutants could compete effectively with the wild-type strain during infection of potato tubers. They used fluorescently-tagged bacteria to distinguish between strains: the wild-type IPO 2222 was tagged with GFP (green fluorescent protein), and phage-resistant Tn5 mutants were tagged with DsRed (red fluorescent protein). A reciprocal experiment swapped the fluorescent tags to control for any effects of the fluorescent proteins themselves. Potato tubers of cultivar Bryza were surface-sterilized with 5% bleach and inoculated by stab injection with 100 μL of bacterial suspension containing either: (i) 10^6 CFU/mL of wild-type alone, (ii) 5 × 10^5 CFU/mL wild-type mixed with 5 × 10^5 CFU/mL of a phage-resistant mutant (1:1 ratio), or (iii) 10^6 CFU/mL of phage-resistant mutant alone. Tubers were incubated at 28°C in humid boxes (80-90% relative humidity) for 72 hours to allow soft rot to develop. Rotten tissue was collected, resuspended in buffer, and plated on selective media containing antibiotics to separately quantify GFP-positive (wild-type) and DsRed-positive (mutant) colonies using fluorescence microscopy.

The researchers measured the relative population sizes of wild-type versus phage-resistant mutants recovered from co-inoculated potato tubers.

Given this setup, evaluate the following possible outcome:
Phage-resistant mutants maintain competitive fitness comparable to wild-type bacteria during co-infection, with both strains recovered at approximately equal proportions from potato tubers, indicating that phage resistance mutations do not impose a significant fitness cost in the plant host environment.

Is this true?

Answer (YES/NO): NO